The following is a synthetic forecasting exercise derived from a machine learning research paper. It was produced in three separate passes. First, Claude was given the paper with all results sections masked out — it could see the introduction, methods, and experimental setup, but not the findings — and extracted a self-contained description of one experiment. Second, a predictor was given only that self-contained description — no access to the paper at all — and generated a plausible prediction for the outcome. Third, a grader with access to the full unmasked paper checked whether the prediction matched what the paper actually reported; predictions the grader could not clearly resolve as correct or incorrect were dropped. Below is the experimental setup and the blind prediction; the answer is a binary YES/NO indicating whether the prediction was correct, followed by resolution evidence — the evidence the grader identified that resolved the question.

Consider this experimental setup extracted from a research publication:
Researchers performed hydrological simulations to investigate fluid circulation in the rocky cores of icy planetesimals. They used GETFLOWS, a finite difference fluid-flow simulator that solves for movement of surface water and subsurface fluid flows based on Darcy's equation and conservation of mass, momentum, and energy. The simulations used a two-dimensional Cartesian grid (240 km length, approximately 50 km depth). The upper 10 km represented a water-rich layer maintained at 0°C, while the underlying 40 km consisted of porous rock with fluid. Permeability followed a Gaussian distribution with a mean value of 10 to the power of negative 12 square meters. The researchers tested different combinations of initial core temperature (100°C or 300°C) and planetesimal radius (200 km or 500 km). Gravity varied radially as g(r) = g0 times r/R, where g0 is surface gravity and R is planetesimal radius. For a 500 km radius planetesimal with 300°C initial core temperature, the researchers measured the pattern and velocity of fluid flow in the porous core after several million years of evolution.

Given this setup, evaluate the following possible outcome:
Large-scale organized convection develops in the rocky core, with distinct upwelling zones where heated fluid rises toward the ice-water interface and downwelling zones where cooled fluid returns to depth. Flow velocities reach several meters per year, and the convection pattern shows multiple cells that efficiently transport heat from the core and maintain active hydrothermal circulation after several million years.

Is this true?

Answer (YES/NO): NO